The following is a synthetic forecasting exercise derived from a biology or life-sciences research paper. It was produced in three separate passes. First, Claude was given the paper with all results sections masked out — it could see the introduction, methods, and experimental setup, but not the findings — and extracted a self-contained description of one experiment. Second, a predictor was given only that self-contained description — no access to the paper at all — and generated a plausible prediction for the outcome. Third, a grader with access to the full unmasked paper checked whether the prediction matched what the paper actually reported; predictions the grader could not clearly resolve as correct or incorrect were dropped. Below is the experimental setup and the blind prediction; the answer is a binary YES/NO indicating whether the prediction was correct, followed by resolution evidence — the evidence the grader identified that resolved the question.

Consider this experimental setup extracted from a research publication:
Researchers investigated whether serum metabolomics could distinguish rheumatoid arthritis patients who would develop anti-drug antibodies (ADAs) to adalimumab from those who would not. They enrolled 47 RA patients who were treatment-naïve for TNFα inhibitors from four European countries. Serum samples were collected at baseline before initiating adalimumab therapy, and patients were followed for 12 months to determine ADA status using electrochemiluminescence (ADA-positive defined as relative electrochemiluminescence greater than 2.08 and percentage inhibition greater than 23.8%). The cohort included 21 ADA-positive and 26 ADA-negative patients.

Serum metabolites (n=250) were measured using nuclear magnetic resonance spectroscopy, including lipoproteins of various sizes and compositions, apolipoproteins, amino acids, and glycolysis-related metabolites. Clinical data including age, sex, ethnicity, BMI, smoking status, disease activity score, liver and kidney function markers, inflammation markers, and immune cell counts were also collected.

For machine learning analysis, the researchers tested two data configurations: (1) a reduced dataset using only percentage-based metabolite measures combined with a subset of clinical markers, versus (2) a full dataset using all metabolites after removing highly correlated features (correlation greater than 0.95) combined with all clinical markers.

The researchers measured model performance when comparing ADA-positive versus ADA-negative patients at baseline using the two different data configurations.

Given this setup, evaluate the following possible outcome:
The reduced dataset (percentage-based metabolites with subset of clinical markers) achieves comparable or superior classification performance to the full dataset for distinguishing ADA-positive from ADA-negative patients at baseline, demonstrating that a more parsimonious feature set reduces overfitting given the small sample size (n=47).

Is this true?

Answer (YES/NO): YES